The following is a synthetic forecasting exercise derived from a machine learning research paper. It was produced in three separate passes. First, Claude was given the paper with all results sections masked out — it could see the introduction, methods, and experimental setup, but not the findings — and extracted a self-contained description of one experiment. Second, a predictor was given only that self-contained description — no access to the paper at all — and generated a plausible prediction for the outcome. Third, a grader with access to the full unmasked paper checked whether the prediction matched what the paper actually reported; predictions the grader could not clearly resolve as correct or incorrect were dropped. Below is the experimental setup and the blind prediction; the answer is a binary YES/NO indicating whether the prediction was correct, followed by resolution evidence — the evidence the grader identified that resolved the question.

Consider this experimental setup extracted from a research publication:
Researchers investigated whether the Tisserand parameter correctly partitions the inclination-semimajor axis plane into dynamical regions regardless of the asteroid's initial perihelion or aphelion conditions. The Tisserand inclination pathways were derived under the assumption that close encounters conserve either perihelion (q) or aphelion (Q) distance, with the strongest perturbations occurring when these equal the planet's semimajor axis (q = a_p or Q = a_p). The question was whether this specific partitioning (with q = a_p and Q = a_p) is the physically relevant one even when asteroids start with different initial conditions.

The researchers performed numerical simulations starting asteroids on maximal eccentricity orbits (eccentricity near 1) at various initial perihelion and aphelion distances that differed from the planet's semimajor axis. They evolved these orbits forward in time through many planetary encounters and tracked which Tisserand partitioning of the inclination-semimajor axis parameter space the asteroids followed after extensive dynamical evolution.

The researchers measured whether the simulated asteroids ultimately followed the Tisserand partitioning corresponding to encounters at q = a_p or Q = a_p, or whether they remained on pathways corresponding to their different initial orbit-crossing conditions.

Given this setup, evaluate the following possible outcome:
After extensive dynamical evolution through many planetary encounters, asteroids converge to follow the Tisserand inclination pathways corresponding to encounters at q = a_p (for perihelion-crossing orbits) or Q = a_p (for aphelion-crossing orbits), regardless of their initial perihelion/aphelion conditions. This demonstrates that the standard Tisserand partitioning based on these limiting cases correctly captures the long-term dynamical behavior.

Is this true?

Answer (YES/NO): YES